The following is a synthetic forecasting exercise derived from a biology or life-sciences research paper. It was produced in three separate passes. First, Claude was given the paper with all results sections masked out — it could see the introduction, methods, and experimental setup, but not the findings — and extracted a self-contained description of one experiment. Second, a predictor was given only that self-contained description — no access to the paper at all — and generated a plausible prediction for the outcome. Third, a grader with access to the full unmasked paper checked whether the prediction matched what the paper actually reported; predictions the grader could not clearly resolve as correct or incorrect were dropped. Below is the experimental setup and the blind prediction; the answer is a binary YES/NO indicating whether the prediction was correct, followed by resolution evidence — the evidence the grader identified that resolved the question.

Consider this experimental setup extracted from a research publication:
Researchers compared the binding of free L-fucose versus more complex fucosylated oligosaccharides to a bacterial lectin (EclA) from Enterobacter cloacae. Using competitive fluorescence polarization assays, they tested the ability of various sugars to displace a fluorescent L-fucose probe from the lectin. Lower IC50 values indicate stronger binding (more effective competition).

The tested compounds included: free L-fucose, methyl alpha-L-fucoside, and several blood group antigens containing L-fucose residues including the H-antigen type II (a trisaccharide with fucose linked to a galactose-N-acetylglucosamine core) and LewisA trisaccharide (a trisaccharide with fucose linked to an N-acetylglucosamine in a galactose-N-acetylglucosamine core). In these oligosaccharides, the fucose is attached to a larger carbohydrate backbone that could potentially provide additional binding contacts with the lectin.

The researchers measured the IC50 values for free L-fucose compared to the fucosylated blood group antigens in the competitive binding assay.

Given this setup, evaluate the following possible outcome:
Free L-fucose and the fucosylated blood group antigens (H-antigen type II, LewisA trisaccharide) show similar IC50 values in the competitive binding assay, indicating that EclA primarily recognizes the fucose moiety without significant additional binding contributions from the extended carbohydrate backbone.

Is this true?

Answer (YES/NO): NO